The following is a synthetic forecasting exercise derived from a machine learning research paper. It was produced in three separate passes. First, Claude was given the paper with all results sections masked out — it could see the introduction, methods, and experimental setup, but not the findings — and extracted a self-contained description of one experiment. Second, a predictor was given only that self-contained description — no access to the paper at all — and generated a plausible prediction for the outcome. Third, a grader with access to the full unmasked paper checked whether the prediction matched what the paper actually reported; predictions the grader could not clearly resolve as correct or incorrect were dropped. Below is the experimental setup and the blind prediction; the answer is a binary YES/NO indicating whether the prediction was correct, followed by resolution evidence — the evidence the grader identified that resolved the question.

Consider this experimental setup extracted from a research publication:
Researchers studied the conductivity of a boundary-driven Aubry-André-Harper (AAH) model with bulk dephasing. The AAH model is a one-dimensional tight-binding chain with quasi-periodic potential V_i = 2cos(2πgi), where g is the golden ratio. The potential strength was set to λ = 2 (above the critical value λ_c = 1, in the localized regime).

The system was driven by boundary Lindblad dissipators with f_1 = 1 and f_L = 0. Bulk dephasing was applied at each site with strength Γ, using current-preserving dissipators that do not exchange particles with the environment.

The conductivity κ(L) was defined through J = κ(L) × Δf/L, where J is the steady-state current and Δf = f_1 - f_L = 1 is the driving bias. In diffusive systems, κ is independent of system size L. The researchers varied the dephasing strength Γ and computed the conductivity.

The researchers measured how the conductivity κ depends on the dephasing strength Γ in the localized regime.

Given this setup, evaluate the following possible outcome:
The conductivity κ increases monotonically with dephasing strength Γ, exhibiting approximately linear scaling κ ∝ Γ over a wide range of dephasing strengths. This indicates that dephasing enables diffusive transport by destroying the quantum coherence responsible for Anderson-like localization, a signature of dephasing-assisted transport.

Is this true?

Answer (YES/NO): NO